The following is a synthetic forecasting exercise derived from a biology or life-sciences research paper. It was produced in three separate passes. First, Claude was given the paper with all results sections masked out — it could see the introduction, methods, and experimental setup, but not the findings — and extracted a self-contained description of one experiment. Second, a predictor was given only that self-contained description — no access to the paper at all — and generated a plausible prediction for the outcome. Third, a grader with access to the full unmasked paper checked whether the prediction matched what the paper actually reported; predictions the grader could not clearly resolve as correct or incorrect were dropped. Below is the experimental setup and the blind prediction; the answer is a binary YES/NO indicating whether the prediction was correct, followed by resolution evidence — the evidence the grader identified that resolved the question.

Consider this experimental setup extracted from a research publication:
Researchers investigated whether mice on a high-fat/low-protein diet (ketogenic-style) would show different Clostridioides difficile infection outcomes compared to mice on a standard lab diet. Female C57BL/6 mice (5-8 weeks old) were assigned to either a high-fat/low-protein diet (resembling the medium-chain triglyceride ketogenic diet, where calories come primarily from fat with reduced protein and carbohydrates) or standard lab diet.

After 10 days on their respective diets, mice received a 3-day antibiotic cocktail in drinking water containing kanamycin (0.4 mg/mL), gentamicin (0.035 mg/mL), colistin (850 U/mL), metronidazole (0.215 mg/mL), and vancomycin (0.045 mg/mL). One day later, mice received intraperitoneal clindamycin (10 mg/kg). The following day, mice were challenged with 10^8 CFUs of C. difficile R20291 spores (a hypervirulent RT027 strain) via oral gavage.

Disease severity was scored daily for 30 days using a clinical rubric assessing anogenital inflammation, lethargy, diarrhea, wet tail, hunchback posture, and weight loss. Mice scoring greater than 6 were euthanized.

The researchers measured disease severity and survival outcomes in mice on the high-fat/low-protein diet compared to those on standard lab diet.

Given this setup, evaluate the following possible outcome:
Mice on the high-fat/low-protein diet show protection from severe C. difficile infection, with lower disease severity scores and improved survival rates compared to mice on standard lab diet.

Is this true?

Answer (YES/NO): NO